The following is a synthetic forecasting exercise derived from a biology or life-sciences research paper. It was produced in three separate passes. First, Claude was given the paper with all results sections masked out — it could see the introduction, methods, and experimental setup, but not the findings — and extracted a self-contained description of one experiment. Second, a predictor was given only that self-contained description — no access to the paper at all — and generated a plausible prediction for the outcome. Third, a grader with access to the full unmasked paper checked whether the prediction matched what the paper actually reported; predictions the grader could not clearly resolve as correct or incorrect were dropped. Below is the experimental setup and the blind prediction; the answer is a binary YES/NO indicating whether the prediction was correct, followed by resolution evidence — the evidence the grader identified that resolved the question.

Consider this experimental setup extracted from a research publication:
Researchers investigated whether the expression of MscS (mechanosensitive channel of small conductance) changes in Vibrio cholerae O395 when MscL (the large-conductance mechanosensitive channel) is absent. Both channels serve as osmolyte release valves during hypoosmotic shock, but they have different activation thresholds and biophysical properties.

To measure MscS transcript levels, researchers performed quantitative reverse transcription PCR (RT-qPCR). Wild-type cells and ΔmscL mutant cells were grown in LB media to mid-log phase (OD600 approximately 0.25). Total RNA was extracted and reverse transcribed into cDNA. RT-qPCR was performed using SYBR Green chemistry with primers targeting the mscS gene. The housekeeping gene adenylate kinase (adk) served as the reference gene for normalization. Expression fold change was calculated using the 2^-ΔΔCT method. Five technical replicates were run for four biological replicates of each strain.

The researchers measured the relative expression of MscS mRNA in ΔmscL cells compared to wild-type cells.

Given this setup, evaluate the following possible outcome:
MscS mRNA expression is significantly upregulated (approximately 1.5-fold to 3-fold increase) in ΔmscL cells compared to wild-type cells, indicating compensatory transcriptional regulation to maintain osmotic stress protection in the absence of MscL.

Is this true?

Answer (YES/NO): YES